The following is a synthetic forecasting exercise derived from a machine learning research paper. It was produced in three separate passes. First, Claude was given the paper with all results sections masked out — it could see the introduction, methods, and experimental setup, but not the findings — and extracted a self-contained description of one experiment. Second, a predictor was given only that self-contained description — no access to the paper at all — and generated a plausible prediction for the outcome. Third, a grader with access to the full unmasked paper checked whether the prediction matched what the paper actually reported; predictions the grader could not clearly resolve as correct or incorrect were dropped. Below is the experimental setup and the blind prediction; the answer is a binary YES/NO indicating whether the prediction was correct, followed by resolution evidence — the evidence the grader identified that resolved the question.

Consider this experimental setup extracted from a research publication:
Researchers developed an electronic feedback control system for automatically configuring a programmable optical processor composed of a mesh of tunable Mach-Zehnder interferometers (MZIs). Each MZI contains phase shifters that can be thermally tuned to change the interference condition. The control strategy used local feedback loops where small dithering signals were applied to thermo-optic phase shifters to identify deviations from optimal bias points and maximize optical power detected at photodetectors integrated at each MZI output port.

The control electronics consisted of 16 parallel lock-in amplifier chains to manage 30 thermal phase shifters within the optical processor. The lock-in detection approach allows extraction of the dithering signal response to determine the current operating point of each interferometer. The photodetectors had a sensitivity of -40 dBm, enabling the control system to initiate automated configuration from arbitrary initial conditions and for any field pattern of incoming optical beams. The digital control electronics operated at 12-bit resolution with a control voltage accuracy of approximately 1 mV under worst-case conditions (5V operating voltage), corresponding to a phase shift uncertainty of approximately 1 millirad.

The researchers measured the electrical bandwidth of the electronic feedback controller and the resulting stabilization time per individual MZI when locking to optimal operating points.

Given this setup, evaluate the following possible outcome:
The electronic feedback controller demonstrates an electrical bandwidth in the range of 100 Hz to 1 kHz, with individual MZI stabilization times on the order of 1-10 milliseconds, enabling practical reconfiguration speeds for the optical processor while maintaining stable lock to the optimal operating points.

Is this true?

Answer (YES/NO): NO